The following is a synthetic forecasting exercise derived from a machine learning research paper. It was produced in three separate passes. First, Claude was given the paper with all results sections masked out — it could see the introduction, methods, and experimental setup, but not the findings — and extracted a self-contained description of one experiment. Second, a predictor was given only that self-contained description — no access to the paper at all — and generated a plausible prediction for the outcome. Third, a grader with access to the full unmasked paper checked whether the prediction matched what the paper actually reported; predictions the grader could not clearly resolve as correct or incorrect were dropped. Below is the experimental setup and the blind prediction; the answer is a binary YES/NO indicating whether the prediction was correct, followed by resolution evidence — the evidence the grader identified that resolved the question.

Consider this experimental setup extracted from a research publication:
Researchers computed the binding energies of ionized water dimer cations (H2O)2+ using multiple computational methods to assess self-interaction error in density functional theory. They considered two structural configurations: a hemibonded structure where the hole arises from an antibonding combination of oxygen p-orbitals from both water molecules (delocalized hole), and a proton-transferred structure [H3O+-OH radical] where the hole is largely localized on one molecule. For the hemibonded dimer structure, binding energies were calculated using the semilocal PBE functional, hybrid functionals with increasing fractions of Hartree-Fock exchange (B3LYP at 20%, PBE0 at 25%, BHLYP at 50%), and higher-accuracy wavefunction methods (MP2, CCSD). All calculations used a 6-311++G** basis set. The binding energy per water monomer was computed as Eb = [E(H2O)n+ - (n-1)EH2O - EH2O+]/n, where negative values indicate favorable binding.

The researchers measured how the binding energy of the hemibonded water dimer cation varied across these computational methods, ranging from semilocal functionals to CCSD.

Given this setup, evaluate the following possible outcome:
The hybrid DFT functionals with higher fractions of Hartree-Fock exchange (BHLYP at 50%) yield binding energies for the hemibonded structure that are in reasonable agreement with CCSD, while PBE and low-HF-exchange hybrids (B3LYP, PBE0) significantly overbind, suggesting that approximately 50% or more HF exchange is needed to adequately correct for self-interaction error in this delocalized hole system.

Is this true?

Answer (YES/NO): YES